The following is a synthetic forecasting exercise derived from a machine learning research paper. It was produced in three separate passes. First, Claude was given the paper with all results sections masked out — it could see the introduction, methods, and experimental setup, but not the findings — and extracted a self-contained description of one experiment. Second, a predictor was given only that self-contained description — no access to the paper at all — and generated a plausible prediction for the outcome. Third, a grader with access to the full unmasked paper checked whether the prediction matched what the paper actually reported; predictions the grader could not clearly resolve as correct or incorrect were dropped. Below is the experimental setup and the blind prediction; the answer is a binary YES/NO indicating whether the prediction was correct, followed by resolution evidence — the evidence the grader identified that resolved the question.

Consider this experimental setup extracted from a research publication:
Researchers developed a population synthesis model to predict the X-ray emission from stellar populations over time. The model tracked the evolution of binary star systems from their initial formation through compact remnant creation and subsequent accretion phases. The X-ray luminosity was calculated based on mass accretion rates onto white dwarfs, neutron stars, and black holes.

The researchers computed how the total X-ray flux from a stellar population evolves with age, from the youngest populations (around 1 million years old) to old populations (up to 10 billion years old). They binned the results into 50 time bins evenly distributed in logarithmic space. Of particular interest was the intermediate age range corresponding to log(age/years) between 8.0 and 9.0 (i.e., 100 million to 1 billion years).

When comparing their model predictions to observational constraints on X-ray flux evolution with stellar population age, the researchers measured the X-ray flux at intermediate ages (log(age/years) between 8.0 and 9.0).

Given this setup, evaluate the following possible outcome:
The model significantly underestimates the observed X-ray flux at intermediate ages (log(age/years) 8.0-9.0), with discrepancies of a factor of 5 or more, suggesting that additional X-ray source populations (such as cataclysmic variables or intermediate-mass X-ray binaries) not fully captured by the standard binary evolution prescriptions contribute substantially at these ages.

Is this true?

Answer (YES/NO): NO